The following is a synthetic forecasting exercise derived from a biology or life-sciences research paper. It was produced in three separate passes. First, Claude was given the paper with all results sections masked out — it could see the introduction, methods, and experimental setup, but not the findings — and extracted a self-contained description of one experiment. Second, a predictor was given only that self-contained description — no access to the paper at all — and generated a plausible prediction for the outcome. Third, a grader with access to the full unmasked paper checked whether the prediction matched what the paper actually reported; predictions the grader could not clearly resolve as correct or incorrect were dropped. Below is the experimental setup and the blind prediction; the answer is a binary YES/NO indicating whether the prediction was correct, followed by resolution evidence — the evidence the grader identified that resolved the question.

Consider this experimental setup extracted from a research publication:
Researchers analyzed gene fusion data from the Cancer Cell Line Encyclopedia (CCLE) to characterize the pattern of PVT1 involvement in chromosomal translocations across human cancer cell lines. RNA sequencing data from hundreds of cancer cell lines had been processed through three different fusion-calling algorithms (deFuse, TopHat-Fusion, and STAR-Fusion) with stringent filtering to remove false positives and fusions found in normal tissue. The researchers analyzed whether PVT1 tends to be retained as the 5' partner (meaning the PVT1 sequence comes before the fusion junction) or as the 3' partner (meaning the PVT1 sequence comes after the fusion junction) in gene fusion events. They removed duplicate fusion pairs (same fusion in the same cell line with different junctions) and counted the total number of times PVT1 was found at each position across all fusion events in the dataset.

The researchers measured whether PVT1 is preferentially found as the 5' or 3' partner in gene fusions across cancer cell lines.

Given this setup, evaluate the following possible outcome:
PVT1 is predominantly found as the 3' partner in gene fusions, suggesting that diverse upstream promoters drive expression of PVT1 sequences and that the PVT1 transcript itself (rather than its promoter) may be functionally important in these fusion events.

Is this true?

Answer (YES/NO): NO